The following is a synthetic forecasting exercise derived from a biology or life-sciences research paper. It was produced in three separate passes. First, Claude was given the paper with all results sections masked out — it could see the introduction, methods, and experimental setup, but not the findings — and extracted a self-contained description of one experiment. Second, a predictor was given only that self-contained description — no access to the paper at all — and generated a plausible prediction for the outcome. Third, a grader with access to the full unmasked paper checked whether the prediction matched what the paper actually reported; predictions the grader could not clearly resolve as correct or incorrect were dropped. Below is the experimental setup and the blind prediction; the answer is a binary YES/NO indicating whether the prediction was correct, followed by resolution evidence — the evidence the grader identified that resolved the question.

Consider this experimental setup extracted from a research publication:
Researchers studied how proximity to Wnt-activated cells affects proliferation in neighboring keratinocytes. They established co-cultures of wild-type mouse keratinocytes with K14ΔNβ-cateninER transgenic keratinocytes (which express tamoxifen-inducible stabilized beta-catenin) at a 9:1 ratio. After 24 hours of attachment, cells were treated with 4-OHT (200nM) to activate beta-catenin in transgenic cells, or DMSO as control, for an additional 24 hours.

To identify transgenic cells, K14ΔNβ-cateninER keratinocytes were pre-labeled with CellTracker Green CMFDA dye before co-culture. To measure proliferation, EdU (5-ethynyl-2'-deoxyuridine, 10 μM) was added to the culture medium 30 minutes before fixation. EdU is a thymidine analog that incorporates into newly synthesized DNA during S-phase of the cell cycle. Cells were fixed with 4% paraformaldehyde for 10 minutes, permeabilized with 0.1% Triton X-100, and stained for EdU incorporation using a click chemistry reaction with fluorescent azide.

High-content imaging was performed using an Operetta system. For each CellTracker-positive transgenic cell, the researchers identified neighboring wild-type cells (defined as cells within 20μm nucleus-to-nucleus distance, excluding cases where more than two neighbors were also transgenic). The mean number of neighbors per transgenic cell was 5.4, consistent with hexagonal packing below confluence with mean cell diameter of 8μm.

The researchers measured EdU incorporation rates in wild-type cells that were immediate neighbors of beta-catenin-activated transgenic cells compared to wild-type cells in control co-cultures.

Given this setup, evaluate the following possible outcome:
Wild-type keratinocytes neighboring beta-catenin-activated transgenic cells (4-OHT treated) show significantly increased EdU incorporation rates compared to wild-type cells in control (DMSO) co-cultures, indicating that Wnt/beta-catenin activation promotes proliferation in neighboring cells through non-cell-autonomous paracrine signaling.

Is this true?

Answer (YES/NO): NO